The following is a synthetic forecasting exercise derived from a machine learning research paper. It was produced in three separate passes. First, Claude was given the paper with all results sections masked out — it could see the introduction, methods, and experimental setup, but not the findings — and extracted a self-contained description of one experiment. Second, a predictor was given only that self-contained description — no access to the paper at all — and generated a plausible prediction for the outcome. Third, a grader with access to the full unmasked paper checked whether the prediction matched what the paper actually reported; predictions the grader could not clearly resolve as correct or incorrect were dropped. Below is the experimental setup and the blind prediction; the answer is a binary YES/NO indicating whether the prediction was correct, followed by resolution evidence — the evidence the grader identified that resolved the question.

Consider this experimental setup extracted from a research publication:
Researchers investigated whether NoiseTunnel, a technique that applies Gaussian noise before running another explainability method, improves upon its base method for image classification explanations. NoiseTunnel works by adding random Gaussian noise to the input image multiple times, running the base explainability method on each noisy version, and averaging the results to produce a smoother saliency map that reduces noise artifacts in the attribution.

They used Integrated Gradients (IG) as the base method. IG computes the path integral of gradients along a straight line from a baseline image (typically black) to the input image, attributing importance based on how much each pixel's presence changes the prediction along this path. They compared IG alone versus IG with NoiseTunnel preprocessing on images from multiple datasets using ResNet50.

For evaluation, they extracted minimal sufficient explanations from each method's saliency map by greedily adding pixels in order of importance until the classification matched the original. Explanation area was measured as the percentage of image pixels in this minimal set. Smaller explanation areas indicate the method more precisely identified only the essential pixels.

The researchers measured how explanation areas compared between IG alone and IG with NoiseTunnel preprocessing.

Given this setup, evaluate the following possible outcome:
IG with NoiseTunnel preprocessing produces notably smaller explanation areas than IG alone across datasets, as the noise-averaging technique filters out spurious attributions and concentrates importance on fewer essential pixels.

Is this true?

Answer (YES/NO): YES